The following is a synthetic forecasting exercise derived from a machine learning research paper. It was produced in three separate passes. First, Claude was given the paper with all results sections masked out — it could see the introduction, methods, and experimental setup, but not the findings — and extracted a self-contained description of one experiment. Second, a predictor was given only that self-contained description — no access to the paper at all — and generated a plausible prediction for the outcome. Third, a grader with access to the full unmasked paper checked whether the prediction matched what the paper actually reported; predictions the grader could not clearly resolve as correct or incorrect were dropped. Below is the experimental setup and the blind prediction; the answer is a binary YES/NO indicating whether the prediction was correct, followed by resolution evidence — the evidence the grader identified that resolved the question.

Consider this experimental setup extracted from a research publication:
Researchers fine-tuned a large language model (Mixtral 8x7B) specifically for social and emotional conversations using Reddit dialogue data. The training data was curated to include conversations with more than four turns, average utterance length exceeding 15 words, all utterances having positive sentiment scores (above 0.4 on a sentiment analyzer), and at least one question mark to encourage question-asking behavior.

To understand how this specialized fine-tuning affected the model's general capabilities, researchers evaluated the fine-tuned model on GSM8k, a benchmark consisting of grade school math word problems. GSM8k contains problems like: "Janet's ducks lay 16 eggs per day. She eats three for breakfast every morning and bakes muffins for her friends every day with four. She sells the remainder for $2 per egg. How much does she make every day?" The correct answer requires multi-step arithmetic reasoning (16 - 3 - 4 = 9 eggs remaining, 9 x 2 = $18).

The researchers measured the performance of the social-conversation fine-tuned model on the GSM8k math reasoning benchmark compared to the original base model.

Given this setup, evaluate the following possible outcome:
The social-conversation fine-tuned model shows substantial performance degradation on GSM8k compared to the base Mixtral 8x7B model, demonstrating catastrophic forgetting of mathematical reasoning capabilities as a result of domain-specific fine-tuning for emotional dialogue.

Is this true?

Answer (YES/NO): NO